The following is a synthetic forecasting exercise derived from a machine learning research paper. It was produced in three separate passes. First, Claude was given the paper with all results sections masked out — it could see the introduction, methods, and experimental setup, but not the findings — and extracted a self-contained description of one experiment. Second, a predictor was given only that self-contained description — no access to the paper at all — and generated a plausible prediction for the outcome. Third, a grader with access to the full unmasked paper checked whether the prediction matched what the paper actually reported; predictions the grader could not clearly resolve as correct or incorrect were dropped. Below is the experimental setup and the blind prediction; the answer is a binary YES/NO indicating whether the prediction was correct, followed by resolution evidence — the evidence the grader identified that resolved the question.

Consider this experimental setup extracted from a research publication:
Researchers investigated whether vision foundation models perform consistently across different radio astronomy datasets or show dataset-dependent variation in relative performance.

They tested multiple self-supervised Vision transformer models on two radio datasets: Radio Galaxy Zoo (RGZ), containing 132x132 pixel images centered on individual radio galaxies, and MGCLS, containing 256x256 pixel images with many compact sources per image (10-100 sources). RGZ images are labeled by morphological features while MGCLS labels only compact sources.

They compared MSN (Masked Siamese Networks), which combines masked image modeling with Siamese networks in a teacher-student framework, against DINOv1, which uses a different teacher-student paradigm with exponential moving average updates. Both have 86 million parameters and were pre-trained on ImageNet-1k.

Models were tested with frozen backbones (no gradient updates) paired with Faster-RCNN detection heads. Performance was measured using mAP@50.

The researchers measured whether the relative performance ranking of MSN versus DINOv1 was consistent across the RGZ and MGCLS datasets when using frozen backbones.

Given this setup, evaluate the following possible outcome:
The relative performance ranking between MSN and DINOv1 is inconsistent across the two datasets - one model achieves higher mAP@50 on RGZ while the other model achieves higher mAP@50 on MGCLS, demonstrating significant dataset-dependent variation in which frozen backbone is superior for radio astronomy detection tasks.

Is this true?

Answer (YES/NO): YES